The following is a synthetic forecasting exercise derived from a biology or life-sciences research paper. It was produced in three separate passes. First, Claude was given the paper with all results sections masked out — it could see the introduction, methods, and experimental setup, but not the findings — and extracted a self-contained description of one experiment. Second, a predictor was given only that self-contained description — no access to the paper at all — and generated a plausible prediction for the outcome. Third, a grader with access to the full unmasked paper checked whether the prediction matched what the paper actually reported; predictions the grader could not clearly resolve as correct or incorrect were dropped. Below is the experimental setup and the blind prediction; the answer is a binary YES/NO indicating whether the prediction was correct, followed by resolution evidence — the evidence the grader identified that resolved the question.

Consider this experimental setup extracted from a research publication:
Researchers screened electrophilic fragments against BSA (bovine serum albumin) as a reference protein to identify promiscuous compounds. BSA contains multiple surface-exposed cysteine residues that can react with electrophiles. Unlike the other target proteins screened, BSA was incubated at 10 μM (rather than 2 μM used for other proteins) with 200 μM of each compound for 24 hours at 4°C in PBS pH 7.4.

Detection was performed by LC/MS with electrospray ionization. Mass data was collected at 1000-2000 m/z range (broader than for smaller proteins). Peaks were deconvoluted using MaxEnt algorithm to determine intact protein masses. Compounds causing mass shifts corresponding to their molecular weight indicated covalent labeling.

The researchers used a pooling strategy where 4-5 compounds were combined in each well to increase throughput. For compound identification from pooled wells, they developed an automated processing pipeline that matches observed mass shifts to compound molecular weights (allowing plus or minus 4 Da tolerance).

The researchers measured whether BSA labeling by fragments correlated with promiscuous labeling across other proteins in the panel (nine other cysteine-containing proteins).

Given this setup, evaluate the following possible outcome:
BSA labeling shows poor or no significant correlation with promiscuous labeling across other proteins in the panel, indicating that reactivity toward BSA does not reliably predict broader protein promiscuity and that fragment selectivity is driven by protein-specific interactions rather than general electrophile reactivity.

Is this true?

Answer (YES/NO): NO